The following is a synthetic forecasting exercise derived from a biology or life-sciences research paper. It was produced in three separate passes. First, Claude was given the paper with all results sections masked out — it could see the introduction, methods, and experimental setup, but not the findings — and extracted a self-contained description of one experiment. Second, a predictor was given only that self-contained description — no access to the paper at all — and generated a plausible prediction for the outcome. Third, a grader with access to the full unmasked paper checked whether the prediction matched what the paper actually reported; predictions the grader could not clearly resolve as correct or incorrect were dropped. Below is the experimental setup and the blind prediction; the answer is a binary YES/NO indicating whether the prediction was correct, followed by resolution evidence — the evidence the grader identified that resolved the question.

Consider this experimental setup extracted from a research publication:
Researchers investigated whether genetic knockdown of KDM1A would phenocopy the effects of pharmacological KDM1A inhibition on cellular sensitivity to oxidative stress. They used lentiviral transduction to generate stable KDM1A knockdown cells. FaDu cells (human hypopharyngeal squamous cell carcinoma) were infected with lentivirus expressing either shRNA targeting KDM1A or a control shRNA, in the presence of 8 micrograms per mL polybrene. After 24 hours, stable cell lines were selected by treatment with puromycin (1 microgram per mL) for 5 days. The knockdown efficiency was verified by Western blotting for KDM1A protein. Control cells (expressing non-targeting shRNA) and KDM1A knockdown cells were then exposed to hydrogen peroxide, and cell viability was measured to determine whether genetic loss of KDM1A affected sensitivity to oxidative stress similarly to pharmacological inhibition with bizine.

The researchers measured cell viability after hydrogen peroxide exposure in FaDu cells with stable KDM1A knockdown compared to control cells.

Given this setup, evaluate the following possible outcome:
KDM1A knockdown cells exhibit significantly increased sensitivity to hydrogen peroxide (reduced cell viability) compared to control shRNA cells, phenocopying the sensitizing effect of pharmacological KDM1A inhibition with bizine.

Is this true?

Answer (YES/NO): YES